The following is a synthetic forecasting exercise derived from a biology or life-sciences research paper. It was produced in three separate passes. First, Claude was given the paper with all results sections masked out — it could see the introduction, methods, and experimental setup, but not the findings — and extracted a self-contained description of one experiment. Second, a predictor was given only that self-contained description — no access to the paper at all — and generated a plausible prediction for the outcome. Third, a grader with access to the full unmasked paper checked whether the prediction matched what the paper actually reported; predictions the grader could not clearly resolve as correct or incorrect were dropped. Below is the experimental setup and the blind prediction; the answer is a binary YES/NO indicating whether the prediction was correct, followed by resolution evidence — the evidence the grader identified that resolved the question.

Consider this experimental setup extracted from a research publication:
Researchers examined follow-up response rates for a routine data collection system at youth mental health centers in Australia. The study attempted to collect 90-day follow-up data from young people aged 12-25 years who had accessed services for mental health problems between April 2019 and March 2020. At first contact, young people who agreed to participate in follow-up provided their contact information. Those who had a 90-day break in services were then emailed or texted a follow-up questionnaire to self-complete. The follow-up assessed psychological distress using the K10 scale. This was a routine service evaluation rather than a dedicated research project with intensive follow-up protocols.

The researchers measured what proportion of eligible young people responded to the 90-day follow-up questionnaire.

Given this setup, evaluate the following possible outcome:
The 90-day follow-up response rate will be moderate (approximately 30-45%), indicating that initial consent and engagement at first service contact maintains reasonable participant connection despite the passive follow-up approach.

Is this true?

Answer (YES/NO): NO